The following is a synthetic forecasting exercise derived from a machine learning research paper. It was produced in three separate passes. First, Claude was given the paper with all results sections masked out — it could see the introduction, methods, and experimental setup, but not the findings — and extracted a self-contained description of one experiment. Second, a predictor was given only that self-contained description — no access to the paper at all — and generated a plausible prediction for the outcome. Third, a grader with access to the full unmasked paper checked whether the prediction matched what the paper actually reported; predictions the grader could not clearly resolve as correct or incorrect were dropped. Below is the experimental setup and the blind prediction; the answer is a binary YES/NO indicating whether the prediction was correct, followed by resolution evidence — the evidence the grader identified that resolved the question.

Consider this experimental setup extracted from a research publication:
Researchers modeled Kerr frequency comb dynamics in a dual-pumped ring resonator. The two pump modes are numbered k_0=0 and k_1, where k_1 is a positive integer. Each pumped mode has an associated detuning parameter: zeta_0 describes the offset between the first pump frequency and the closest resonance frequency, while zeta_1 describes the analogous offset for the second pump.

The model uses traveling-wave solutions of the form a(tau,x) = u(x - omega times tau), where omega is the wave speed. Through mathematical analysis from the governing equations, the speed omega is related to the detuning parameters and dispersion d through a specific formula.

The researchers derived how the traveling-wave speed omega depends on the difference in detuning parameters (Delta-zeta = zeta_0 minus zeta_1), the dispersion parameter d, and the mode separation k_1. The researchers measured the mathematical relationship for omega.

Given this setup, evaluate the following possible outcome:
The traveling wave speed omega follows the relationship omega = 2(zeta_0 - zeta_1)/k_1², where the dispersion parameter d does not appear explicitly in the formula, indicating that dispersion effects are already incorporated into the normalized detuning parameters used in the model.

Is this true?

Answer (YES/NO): NO